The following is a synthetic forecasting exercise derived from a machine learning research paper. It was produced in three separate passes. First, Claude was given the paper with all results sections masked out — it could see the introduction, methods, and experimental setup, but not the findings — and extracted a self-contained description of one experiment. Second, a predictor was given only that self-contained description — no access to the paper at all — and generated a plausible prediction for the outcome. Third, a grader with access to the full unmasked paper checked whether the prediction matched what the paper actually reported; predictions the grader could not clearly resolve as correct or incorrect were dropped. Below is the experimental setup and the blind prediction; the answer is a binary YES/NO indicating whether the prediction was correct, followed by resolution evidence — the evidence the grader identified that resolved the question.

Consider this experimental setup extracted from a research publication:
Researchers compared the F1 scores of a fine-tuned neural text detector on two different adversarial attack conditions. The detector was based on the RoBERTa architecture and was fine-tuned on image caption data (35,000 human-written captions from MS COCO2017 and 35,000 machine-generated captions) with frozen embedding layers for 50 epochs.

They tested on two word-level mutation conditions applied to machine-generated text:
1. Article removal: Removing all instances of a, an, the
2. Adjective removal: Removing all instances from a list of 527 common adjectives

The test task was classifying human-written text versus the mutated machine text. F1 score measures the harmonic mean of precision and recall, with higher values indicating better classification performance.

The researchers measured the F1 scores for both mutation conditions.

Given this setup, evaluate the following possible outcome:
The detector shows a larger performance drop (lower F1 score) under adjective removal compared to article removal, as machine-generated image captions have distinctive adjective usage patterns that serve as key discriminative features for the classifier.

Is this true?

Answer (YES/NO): NO